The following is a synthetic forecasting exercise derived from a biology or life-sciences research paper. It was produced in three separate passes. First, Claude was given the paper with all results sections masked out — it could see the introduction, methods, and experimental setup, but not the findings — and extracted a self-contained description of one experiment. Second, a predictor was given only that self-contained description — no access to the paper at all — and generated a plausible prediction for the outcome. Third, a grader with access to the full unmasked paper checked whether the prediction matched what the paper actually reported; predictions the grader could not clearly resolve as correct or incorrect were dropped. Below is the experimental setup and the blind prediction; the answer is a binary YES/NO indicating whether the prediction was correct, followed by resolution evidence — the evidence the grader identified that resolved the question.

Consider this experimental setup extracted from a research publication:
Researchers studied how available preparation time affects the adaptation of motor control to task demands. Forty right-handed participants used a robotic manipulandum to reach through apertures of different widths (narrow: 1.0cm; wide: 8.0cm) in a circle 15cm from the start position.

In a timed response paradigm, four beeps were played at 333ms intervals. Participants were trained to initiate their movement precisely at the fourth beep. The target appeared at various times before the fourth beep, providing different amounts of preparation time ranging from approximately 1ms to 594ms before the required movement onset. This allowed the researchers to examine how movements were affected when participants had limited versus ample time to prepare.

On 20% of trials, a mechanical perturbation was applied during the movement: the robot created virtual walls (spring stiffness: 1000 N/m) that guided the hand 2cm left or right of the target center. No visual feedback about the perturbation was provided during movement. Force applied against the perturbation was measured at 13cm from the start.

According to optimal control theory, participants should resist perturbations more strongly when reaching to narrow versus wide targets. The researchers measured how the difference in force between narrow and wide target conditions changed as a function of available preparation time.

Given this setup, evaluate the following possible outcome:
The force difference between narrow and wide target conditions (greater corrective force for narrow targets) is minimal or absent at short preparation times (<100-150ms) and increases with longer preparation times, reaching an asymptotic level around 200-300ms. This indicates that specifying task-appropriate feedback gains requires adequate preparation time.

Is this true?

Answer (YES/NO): NO